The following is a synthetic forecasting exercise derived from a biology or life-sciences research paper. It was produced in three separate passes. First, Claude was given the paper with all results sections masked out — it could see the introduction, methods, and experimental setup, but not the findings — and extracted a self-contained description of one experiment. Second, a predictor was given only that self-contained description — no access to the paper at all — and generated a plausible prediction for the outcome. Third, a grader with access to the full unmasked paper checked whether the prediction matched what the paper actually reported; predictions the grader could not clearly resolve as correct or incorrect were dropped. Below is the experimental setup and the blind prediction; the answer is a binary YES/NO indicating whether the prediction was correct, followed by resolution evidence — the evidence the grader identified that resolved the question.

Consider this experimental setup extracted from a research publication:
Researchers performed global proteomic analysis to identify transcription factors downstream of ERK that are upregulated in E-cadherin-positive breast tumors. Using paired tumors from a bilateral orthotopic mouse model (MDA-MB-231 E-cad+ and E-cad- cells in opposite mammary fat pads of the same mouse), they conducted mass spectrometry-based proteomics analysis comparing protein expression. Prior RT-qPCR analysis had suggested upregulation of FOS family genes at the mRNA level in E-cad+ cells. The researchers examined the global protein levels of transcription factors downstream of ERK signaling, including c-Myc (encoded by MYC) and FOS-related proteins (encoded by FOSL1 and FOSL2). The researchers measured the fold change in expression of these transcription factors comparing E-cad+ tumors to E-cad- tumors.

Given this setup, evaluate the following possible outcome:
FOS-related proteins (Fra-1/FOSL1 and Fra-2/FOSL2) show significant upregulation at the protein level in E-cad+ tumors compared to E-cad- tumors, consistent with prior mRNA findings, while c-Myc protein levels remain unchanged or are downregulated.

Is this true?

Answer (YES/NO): NO